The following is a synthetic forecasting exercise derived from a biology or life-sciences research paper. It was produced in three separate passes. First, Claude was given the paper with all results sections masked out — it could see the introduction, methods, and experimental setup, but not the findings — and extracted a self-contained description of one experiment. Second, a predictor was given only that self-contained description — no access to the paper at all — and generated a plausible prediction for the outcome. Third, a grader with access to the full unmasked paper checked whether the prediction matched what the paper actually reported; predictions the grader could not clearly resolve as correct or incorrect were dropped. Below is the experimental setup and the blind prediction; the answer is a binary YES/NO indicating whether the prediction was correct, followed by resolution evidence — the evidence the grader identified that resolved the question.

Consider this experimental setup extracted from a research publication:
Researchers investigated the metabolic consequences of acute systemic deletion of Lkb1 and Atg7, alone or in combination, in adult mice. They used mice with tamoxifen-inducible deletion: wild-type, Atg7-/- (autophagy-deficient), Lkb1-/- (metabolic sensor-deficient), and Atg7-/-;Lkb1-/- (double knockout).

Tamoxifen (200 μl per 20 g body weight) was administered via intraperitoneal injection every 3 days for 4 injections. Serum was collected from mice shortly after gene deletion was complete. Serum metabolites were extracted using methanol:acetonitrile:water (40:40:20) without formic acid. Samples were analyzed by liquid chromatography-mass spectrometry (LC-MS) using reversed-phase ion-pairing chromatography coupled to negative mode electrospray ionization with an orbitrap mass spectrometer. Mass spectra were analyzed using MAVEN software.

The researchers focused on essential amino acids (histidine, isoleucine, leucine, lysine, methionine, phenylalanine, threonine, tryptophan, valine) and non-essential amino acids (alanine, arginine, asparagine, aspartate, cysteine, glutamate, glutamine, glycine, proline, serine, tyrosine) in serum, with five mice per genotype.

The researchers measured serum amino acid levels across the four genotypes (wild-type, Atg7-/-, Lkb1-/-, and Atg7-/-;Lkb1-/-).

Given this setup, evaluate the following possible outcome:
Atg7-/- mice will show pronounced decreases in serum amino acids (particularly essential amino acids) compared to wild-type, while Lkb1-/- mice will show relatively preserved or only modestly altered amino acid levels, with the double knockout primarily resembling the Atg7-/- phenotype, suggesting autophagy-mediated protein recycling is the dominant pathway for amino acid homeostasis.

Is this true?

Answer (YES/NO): NO